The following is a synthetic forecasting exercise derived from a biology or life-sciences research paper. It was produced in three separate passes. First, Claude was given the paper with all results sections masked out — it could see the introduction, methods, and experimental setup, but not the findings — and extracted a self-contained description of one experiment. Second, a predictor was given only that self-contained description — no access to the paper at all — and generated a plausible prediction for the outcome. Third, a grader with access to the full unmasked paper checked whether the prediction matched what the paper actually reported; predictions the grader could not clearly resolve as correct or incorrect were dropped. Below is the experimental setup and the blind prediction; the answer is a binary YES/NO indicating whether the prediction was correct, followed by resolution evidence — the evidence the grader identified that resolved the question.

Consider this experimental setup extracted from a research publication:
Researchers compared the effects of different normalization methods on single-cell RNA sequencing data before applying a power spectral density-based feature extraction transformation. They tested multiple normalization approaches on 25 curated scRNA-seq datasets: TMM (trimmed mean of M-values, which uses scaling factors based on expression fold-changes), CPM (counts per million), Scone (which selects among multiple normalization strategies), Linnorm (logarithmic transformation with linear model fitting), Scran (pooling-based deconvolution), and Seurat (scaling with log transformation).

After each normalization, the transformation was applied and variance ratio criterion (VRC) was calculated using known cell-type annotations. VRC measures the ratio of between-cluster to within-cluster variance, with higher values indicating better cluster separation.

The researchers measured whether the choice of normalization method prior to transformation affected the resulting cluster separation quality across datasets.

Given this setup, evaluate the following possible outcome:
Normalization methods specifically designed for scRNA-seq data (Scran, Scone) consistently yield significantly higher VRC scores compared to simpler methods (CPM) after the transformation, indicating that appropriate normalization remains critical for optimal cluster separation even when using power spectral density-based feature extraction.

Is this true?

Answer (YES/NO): NO